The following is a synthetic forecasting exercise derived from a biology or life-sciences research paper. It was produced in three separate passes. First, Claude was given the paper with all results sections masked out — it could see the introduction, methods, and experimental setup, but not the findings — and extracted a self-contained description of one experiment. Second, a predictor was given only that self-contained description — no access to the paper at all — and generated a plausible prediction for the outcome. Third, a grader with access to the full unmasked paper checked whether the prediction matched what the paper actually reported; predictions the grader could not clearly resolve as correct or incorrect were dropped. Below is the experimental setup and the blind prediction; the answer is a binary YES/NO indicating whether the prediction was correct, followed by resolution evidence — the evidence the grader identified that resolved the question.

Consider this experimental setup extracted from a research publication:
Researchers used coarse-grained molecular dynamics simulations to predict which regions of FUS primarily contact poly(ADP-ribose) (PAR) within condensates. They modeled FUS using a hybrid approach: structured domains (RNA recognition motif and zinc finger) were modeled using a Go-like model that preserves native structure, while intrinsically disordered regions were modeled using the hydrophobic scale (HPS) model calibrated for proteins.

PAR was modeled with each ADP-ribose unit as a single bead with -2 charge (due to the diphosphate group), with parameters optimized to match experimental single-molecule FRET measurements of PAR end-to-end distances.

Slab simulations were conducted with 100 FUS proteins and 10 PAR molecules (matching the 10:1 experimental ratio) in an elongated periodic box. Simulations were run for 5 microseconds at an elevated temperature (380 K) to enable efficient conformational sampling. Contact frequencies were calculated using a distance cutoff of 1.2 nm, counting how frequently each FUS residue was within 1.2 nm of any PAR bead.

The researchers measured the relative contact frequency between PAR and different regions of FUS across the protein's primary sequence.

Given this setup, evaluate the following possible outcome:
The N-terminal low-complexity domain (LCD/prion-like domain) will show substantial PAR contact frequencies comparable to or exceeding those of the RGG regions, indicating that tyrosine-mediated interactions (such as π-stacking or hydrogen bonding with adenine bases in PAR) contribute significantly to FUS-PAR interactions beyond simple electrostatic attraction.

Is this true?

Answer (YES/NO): NO